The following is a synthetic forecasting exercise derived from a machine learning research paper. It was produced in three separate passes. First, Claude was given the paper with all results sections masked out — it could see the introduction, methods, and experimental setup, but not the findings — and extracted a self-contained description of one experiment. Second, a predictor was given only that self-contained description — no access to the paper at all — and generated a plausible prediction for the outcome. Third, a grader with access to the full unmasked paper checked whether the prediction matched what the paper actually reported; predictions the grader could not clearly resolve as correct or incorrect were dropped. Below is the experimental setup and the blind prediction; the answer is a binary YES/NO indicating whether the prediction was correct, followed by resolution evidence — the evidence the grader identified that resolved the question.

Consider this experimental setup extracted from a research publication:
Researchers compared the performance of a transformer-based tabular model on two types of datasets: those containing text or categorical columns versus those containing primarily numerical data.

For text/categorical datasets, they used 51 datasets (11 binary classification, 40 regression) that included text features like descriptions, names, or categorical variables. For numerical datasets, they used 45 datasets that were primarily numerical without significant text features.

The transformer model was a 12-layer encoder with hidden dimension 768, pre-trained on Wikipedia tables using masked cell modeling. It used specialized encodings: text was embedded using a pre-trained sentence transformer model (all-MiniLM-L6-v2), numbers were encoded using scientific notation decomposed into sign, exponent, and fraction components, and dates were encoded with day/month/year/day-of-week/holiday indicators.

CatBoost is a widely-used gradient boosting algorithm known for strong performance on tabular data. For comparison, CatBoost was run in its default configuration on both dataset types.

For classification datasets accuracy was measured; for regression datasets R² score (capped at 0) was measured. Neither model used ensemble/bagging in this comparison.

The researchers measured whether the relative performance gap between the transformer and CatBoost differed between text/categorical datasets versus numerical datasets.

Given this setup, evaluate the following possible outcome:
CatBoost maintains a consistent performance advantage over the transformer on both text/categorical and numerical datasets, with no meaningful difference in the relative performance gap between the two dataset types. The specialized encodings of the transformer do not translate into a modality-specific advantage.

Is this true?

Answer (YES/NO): NO